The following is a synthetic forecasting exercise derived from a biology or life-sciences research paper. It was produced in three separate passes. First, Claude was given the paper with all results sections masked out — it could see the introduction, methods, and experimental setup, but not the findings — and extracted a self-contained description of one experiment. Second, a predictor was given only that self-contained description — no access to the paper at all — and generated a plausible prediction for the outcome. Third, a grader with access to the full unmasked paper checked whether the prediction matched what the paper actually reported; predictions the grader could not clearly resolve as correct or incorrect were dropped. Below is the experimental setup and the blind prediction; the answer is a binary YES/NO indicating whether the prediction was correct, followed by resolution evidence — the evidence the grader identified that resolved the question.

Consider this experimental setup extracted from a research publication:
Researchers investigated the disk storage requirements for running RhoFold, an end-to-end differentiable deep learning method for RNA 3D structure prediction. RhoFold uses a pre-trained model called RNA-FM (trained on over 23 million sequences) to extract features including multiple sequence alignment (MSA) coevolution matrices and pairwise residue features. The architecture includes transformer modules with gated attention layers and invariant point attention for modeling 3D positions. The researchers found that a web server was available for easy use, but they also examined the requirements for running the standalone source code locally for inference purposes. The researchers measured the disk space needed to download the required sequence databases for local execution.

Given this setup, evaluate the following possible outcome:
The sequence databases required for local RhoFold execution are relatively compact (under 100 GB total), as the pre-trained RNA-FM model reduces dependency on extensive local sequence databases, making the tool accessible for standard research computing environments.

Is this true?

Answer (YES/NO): NO